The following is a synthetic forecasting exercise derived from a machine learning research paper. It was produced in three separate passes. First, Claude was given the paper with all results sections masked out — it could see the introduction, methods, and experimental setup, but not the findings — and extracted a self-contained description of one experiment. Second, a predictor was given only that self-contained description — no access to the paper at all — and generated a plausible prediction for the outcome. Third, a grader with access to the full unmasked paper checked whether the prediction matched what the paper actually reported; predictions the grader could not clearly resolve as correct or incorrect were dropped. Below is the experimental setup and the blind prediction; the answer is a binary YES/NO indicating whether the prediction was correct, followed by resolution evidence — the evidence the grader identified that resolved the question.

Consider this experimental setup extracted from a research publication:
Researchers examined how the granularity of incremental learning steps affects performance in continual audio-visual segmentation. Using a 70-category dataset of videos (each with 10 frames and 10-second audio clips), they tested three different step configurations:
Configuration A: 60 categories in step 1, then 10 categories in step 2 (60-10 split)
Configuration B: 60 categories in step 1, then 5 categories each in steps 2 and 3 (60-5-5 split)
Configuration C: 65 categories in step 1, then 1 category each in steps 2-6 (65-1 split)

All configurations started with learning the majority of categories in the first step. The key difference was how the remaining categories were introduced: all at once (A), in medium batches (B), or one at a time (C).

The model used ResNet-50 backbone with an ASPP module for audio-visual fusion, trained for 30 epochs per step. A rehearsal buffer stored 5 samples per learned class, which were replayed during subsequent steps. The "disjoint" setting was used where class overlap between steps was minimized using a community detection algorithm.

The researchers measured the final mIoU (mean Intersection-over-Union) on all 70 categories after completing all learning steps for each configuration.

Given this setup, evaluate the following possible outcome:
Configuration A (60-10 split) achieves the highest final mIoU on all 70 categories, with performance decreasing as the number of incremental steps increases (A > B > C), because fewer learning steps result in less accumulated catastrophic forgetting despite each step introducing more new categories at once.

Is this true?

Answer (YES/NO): YES